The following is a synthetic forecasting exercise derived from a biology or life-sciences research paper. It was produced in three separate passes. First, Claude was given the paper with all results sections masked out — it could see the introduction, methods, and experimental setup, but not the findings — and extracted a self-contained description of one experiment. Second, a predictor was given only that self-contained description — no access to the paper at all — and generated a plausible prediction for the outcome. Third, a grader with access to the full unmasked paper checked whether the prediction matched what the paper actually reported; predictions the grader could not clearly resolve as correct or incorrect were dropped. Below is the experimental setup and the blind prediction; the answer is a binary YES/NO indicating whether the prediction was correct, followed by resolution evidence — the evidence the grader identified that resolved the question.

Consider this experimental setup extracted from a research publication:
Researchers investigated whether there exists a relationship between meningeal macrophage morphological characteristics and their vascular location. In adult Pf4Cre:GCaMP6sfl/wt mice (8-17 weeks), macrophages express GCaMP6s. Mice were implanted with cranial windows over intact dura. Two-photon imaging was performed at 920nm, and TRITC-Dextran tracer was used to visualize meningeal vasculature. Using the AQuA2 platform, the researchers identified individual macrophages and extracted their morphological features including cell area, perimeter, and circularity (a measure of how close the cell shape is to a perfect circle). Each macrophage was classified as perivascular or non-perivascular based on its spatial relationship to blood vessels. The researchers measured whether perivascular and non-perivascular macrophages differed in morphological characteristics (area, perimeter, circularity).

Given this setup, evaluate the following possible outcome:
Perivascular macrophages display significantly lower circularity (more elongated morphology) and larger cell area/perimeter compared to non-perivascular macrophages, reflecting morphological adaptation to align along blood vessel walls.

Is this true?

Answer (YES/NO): NO